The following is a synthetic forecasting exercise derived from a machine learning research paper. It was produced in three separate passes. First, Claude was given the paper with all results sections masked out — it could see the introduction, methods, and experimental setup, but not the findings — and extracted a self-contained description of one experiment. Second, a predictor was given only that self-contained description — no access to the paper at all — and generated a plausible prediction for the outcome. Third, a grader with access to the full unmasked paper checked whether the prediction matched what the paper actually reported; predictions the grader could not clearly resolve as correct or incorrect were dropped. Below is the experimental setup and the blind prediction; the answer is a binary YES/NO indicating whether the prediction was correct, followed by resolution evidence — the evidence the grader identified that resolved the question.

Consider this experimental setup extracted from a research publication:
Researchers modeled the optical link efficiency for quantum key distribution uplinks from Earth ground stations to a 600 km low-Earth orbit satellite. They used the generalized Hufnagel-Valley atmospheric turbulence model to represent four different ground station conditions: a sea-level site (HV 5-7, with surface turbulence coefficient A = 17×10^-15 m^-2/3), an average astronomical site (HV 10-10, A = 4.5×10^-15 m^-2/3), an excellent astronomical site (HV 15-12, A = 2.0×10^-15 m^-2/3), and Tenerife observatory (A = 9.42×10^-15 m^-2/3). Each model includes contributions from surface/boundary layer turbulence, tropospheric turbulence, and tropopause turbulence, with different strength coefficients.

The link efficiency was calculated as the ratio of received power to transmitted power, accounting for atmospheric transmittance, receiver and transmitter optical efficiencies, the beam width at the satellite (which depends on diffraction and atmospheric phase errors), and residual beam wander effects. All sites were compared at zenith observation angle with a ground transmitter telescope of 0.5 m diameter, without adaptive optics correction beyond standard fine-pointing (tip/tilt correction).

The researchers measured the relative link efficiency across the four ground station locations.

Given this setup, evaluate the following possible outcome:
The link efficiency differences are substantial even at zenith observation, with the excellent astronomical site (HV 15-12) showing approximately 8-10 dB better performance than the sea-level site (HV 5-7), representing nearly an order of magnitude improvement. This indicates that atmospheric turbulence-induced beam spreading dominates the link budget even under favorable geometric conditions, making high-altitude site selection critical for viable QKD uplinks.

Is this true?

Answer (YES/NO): YES